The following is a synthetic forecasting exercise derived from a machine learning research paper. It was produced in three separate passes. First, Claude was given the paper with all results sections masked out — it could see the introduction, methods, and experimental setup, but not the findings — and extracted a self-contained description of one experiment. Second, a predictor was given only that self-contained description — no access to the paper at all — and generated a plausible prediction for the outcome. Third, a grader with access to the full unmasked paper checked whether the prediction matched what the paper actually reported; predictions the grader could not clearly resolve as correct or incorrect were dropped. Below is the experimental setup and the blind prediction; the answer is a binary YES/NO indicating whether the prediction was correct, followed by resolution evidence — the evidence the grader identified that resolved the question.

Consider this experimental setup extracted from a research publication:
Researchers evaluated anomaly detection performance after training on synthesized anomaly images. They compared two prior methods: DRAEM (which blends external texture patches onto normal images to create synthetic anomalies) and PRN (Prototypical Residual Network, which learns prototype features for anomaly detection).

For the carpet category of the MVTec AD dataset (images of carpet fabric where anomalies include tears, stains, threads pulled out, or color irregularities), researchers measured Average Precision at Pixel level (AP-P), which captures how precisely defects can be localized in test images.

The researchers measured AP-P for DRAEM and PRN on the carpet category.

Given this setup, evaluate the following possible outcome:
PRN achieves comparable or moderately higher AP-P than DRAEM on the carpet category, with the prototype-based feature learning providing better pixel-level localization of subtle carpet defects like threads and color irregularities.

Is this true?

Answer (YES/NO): NO